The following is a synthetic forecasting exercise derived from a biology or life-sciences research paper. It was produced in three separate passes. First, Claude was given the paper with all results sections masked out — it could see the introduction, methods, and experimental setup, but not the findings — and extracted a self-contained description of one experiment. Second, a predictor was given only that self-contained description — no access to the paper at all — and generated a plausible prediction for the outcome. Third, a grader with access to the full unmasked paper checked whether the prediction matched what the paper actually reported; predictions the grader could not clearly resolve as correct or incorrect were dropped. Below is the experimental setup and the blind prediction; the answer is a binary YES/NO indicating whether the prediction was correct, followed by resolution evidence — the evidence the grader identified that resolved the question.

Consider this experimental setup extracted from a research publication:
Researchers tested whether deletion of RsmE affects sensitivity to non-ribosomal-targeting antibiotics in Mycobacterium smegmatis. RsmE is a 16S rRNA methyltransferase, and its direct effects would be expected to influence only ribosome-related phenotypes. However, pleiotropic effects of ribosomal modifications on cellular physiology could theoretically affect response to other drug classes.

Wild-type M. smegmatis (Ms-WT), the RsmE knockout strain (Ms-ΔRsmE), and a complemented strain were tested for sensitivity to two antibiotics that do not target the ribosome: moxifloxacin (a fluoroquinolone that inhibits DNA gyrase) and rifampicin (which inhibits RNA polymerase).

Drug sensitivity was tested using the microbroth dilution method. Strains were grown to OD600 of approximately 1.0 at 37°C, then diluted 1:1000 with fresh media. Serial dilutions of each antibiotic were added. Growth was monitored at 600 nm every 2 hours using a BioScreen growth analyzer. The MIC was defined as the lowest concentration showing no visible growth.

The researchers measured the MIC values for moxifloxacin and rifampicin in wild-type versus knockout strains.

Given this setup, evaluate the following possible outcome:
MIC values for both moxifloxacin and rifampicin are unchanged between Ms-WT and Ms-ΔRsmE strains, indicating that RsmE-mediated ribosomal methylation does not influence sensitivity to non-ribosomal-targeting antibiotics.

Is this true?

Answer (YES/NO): YES